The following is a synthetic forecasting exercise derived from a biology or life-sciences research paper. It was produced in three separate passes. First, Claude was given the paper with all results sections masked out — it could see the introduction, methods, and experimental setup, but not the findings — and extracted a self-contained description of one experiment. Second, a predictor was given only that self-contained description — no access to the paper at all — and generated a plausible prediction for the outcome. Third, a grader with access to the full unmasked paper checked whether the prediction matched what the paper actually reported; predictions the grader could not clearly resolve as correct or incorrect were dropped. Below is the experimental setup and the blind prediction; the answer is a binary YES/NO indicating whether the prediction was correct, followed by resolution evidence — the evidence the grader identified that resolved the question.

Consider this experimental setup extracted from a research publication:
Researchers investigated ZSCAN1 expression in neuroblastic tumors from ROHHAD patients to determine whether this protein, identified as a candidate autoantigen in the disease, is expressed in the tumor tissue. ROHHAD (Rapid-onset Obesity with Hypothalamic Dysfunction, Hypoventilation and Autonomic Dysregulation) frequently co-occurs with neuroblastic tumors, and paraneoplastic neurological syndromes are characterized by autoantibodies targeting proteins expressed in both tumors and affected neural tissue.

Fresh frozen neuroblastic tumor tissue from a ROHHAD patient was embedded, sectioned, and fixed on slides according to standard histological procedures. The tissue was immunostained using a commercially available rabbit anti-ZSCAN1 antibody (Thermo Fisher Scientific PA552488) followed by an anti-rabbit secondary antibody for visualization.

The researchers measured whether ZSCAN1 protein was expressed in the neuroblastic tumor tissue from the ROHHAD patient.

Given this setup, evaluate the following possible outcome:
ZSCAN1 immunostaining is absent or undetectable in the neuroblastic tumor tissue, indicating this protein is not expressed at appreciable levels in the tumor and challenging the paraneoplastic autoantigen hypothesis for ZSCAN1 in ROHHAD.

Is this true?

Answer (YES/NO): NO